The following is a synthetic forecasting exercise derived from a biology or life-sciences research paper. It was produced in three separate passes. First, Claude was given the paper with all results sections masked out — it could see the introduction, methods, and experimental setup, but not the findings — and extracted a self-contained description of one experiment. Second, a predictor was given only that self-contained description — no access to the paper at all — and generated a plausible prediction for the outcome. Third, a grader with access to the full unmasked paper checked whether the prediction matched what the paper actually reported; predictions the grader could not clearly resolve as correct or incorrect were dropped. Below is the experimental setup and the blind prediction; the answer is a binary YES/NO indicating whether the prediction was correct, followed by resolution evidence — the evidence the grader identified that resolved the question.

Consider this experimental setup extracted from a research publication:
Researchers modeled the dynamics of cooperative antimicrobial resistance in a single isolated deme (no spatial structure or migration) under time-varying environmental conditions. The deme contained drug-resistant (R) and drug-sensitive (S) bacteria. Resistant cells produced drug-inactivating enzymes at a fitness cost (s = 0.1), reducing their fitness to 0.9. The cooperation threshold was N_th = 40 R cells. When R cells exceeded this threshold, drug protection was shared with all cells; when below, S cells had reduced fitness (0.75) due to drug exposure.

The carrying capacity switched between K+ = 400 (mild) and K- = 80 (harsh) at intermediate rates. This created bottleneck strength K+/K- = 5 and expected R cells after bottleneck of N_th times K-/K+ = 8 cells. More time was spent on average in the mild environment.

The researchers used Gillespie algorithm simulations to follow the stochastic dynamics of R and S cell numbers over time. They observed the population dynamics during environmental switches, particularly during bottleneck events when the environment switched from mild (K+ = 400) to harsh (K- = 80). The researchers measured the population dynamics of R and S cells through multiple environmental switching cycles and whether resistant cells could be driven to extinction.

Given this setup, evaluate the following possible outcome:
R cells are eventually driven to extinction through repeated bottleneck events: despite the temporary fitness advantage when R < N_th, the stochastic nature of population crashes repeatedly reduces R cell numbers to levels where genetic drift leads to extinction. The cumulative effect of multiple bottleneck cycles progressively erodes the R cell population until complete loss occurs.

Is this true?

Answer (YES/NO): YES